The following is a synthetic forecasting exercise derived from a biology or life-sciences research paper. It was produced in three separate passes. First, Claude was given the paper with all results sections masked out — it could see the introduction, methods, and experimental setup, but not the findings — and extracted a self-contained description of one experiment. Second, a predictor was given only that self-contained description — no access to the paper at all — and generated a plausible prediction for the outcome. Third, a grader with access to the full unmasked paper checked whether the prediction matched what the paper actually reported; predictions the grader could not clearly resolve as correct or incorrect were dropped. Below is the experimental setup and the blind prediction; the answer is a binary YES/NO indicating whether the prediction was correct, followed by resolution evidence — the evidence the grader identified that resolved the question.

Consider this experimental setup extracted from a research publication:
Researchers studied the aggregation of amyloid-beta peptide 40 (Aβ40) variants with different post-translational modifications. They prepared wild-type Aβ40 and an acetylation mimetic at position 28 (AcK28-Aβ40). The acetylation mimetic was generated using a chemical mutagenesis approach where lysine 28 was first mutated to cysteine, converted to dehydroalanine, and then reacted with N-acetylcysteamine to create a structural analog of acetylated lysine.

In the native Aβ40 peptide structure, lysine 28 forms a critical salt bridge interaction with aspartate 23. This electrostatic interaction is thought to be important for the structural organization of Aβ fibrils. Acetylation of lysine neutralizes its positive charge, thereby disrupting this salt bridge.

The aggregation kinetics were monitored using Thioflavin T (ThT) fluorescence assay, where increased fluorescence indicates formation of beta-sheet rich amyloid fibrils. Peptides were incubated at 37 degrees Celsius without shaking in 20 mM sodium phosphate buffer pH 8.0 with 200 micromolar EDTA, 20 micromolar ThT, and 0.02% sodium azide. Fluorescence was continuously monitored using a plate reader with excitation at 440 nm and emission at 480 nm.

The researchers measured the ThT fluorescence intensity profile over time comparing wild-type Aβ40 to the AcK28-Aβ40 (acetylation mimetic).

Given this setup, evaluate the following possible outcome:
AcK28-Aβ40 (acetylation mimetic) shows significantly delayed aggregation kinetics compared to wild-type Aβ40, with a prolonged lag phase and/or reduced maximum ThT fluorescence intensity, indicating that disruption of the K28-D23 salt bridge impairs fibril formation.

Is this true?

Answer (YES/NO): NO